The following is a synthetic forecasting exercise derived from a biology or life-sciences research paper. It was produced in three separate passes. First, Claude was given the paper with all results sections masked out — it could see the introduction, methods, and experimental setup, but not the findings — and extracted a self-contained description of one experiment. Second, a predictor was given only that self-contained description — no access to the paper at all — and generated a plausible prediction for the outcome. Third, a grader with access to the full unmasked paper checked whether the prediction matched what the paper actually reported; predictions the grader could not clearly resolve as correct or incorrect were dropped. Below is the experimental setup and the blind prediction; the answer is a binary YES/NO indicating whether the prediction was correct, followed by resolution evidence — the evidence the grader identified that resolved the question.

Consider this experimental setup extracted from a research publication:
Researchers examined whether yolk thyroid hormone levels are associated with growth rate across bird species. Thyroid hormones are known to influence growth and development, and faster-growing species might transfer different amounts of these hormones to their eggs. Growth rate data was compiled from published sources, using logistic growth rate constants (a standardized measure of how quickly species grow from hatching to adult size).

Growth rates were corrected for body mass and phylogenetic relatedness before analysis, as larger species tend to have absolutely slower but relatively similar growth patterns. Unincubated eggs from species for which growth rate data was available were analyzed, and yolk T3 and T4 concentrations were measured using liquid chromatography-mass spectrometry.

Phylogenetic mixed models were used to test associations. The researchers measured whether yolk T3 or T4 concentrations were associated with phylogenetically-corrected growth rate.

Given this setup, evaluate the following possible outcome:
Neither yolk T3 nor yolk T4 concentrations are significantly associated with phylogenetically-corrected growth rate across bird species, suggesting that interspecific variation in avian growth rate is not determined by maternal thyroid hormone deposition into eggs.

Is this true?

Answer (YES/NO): YES